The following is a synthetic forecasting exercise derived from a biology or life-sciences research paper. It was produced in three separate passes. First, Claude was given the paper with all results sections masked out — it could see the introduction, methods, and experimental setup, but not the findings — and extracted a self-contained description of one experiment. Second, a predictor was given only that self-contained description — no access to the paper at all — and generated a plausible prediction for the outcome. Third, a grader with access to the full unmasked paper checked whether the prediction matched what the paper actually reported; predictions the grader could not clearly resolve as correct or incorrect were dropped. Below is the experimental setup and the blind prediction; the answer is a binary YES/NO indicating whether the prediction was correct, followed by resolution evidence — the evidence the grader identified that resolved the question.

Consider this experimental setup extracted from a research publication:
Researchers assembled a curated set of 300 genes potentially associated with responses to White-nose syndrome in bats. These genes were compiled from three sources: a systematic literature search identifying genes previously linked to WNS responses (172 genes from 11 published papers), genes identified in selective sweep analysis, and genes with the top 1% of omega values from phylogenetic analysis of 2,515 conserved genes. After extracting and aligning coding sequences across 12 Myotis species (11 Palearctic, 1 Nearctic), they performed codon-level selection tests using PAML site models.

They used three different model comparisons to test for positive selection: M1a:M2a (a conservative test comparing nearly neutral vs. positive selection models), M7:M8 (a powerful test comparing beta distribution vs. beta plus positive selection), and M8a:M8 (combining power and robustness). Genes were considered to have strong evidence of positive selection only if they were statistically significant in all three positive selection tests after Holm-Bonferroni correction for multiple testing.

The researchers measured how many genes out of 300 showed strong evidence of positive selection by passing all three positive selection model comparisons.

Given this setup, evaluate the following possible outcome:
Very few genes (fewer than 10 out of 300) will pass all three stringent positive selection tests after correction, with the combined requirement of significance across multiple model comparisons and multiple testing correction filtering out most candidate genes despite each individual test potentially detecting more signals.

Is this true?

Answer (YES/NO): NO